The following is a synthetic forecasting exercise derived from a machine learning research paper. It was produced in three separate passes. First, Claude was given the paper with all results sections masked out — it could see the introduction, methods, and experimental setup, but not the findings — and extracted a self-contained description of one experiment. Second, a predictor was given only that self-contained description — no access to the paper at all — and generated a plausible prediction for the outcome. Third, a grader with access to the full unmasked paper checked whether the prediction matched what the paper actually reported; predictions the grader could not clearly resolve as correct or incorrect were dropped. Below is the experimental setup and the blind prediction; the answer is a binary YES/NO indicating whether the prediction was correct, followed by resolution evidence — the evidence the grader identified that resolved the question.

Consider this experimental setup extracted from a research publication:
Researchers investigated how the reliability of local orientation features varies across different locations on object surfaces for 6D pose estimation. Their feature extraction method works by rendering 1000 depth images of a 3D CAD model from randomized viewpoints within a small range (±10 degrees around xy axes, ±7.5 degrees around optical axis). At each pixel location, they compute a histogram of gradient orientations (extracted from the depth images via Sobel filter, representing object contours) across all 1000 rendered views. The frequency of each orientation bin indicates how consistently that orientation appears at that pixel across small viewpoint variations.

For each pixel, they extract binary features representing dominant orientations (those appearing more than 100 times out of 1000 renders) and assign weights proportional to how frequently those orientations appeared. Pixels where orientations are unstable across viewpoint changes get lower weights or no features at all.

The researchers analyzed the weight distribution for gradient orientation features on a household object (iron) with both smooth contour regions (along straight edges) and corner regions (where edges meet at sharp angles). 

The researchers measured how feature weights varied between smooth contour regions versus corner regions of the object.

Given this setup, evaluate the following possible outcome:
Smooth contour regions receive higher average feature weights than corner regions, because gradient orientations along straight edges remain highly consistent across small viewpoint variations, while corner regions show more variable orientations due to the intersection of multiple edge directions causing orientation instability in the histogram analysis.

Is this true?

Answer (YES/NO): YES